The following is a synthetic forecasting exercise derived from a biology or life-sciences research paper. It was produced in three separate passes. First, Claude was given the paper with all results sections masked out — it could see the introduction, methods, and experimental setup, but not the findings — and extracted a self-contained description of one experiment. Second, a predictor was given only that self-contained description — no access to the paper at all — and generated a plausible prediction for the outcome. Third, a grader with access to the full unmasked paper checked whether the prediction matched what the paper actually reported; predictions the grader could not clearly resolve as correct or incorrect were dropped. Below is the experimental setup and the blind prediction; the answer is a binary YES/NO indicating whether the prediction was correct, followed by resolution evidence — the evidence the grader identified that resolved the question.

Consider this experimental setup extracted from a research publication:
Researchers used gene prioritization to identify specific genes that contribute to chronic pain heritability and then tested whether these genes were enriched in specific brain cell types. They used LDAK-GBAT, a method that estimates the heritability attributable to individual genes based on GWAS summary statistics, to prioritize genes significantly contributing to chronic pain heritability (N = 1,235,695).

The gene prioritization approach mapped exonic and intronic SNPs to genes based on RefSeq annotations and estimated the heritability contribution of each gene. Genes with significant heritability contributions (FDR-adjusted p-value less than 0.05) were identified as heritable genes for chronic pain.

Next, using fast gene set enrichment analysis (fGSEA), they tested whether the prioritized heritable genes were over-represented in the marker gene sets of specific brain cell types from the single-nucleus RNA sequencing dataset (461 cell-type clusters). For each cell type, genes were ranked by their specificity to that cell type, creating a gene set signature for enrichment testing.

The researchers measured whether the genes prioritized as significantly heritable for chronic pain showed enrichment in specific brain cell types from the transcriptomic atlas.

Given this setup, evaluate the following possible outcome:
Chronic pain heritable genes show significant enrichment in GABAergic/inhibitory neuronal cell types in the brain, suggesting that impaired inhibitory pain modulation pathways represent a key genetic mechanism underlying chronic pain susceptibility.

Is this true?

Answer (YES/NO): NO